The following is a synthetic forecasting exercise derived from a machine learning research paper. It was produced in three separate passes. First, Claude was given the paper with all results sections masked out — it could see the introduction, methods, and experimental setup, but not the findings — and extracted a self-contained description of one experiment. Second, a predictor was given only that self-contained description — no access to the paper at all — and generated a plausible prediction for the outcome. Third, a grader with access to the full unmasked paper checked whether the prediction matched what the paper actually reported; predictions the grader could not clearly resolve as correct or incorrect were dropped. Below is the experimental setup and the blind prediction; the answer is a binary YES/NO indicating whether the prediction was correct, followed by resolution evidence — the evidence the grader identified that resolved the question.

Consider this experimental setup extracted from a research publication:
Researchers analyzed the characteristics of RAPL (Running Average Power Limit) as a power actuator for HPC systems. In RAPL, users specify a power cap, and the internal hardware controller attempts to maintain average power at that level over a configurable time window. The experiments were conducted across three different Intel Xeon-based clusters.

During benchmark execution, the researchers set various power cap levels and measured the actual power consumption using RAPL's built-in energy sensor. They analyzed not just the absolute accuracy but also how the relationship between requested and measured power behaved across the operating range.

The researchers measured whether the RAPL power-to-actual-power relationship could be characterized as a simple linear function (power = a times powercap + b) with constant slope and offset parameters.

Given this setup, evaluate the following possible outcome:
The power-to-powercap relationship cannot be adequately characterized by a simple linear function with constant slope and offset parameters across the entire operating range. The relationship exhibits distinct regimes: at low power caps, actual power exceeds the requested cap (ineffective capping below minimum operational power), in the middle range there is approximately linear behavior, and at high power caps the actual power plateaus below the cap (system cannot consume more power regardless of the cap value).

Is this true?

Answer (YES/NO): NO